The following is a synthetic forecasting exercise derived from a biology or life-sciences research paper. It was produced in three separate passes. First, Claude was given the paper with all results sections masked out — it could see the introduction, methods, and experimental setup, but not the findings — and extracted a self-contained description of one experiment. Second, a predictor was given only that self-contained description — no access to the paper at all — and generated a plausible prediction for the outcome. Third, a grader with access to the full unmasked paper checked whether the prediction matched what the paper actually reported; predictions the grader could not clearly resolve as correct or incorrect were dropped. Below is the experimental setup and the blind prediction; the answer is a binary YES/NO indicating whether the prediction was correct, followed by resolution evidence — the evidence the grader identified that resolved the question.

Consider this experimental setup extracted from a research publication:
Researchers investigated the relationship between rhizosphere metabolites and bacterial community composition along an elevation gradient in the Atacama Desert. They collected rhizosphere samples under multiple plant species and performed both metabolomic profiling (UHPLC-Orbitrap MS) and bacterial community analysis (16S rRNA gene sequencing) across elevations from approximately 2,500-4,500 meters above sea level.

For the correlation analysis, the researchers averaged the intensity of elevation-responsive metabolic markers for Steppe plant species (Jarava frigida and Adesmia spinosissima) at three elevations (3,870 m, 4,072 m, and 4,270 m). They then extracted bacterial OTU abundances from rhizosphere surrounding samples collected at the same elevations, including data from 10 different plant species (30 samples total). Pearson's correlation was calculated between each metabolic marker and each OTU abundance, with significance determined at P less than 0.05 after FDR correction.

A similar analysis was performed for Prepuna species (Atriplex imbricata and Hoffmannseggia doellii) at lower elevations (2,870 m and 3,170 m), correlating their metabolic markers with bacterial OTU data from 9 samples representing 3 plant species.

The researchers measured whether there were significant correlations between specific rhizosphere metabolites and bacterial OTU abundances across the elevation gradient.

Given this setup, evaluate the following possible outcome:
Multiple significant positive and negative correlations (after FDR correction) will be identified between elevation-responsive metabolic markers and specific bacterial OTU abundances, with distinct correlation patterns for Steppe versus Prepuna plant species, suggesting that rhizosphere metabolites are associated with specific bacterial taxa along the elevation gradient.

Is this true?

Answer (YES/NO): YES